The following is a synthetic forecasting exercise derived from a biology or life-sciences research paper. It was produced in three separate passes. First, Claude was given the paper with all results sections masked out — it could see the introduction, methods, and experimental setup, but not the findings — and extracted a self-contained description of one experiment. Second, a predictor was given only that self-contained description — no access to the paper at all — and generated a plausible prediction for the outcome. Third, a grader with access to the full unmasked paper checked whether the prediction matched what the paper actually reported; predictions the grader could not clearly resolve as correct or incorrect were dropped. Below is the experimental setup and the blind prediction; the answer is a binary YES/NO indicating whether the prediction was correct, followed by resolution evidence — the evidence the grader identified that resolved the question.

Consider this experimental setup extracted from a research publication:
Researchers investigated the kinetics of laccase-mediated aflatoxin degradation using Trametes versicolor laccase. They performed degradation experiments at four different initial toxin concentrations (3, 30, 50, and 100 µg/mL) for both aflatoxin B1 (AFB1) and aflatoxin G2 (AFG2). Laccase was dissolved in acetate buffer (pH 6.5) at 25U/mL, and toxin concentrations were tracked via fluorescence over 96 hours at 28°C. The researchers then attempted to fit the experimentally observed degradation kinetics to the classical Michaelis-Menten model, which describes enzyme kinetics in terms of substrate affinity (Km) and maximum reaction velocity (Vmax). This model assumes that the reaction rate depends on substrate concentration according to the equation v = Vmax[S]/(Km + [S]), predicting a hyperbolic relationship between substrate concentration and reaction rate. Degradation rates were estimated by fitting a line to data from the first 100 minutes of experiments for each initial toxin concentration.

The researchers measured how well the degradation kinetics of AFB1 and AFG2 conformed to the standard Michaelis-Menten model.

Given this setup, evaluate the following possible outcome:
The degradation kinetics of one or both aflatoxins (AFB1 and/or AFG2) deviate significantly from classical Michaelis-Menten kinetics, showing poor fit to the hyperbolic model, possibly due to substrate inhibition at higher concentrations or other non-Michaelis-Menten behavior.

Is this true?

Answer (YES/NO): YES